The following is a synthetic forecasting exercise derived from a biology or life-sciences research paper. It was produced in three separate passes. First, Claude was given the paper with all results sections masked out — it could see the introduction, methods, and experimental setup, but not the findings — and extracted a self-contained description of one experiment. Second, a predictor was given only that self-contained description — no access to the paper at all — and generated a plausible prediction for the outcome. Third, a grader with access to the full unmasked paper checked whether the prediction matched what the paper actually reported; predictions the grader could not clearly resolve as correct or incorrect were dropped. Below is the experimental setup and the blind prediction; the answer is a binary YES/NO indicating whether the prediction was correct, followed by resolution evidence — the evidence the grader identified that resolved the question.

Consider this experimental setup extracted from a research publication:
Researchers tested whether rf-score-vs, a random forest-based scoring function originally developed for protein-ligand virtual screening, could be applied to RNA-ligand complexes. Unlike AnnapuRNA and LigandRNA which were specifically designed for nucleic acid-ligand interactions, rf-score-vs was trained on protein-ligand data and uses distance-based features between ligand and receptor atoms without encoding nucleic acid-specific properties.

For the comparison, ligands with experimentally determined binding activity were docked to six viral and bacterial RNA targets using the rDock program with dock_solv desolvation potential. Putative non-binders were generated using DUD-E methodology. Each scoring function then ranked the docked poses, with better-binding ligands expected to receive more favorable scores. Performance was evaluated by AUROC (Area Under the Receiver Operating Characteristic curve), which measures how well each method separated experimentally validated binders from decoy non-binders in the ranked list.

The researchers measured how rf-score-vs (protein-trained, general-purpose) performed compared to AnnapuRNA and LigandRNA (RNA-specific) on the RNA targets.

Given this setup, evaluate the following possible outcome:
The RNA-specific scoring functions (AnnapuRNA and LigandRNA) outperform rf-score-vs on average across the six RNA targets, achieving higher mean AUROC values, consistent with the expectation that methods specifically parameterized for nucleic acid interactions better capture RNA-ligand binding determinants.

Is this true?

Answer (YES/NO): YES